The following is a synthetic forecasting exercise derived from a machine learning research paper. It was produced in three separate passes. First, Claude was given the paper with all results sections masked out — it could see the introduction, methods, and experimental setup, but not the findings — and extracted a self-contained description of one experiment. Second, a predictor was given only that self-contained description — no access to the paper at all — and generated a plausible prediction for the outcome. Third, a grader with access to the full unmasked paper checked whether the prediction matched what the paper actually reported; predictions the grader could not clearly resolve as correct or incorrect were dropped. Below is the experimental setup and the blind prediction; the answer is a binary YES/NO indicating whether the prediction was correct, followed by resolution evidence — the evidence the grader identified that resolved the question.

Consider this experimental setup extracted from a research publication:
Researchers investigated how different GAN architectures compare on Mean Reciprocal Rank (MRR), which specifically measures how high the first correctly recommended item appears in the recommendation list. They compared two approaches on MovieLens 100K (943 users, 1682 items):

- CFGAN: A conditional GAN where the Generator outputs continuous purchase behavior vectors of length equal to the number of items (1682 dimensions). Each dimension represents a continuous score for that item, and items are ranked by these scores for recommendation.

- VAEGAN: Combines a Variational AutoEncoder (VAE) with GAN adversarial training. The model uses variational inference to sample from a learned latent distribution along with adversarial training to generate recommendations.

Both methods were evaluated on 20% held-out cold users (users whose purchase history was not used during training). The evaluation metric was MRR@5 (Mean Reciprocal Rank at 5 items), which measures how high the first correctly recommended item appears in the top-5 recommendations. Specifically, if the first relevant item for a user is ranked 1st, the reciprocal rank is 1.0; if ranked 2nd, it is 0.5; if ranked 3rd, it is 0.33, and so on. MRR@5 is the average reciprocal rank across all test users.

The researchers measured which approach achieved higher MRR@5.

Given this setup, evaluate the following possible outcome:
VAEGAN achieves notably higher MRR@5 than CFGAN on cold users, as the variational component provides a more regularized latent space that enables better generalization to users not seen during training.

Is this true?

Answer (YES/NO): NO